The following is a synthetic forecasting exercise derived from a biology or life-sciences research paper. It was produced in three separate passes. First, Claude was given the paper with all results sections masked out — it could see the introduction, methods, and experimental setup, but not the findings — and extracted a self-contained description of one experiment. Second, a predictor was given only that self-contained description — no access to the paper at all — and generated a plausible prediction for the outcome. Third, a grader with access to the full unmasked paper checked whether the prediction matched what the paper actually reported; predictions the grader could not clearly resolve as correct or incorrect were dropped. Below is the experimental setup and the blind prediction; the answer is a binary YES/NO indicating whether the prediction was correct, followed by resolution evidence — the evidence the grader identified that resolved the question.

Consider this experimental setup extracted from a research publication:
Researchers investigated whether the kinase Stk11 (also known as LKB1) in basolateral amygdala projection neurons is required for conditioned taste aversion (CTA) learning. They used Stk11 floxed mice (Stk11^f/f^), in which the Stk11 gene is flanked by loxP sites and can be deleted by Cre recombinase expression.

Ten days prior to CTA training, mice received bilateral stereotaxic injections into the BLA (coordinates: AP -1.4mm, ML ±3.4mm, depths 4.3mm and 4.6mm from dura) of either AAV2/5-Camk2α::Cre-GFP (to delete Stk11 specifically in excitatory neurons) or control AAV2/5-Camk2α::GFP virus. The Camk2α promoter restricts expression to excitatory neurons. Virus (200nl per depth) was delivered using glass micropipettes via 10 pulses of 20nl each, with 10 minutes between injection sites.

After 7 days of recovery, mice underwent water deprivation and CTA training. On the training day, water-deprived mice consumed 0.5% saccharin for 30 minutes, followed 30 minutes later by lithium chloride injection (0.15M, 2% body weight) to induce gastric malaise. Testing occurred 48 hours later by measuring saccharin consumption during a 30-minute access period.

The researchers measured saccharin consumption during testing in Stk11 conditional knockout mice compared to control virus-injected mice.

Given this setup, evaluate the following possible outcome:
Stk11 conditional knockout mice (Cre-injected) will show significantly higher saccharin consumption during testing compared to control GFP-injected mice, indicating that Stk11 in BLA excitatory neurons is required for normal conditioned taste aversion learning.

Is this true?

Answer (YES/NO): YES